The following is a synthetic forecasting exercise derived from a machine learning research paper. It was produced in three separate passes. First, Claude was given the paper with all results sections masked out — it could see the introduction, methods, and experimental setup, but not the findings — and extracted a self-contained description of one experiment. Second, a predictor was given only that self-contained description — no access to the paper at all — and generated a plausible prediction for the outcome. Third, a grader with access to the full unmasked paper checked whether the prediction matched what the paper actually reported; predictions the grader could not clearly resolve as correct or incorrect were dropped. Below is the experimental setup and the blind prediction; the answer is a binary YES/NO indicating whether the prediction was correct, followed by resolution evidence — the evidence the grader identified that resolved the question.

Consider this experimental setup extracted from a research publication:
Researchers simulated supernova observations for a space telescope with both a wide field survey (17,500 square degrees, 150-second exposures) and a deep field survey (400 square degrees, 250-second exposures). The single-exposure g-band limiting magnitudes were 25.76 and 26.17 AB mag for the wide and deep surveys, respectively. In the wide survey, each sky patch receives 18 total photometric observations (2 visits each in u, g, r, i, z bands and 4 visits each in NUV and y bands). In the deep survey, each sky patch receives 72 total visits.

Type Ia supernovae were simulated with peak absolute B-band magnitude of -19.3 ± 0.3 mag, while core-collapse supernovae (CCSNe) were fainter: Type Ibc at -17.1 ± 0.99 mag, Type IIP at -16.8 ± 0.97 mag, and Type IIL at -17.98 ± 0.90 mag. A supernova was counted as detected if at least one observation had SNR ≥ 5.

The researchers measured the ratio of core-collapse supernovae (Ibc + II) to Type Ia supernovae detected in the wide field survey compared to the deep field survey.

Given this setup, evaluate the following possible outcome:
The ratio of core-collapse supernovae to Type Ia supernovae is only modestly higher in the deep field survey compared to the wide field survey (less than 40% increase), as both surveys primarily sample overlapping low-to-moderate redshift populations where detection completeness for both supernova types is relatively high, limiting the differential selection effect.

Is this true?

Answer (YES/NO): YES